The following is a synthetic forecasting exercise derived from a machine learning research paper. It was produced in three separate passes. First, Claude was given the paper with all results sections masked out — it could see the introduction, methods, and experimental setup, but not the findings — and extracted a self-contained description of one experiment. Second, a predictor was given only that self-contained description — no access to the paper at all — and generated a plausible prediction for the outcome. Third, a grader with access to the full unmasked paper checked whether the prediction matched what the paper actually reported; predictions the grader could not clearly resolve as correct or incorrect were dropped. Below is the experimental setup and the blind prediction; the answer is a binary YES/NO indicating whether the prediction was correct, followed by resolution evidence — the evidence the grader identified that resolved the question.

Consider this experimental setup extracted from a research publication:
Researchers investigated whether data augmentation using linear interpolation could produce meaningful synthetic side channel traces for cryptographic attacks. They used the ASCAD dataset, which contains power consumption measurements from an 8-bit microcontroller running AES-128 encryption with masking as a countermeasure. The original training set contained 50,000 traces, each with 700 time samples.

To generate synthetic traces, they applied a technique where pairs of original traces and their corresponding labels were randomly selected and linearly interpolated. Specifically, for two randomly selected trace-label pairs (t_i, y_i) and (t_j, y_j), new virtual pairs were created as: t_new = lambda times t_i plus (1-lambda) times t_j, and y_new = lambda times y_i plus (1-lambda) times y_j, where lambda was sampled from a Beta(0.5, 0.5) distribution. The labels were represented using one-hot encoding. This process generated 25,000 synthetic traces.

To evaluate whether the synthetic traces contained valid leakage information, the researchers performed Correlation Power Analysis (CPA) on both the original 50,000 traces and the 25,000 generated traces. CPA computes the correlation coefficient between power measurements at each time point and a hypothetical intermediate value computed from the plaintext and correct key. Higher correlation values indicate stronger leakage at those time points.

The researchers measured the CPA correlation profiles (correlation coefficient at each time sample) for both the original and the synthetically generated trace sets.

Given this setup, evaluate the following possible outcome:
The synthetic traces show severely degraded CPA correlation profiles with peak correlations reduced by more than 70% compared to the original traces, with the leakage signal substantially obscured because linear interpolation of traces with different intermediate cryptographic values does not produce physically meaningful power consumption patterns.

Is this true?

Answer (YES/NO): NO